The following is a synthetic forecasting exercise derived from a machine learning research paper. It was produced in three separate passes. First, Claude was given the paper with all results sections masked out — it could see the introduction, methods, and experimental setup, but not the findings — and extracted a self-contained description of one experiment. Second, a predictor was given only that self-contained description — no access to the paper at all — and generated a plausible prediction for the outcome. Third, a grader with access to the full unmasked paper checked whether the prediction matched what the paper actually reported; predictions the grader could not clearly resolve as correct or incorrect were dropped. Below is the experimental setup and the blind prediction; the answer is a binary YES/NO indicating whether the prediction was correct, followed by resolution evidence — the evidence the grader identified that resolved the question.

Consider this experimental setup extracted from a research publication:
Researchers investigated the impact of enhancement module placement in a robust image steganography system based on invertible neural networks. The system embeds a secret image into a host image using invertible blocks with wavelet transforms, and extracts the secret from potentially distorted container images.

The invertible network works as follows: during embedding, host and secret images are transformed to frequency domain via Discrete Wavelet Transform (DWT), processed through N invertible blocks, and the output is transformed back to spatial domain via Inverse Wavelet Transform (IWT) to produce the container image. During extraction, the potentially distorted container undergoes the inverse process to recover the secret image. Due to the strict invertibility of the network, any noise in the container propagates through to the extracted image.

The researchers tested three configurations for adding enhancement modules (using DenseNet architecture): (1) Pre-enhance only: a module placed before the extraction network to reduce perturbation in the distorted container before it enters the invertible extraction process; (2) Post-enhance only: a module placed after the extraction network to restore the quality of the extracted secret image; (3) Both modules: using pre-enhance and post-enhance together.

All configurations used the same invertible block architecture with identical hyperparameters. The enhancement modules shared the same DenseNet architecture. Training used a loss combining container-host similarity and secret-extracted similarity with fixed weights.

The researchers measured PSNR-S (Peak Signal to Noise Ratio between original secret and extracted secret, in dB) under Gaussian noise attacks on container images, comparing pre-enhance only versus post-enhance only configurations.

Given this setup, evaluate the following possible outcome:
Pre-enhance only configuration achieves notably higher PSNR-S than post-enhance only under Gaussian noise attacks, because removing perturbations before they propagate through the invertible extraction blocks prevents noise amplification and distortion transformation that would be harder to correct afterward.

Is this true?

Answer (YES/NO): NO